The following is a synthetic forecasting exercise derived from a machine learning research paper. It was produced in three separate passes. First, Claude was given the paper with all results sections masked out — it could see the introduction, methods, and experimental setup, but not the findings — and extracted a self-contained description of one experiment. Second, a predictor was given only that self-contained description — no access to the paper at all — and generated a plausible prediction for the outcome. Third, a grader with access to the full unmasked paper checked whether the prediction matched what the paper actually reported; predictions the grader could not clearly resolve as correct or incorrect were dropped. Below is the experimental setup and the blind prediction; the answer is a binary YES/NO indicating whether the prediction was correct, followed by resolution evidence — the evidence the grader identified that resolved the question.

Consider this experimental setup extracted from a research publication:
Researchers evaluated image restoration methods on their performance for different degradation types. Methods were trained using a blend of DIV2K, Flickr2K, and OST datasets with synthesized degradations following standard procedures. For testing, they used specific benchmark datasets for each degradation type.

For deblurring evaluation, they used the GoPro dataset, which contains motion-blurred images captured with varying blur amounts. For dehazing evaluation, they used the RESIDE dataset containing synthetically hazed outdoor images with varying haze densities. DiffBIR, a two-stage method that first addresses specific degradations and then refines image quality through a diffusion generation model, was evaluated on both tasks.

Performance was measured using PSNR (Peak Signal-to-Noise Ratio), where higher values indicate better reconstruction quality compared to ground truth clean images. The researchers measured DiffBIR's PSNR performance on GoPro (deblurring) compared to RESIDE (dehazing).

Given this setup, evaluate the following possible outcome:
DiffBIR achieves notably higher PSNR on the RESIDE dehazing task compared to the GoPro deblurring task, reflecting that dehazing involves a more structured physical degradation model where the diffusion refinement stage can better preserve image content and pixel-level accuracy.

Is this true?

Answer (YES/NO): YES